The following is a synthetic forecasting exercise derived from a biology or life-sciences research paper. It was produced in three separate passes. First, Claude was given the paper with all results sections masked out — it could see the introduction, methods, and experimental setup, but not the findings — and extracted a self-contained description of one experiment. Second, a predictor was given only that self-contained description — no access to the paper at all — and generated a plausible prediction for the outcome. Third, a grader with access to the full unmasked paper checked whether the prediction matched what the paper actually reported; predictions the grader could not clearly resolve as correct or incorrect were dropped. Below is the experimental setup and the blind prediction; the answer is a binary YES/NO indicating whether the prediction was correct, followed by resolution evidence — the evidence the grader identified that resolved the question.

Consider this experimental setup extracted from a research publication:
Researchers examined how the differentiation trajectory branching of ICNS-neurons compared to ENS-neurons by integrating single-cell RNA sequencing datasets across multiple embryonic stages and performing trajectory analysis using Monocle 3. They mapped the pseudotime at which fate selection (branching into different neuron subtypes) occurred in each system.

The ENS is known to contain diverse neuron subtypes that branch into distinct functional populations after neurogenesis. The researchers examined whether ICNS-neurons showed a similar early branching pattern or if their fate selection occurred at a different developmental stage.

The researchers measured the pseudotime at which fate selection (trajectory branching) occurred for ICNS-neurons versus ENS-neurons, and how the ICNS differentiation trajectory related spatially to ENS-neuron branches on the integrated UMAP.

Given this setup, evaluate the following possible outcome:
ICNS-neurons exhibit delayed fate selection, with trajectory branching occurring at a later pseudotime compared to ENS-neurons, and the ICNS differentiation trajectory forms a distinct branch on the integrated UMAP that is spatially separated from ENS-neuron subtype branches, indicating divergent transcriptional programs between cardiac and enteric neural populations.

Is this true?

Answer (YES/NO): NO